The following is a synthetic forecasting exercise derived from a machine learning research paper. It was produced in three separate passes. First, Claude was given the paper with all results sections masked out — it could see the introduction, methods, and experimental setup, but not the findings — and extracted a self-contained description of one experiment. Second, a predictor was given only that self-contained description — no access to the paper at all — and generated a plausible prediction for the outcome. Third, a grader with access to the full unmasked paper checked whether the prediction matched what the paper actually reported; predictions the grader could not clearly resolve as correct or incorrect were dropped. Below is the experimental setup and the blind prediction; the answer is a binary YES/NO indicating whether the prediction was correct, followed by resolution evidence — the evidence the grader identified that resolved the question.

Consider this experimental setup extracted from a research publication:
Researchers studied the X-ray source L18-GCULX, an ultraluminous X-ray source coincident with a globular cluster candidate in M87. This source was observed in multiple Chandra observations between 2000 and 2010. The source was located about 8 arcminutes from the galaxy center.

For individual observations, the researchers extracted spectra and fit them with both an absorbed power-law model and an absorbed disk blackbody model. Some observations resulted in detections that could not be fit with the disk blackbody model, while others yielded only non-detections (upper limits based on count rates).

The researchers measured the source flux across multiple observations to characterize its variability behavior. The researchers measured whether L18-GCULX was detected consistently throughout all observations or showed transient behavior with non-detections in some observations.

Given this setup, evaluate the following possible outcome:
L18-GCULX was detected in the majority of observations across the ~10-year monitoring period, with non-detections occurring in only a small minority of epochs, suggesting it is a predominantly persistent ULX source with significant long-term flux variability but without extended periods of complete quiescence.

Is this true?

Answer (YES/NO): NO